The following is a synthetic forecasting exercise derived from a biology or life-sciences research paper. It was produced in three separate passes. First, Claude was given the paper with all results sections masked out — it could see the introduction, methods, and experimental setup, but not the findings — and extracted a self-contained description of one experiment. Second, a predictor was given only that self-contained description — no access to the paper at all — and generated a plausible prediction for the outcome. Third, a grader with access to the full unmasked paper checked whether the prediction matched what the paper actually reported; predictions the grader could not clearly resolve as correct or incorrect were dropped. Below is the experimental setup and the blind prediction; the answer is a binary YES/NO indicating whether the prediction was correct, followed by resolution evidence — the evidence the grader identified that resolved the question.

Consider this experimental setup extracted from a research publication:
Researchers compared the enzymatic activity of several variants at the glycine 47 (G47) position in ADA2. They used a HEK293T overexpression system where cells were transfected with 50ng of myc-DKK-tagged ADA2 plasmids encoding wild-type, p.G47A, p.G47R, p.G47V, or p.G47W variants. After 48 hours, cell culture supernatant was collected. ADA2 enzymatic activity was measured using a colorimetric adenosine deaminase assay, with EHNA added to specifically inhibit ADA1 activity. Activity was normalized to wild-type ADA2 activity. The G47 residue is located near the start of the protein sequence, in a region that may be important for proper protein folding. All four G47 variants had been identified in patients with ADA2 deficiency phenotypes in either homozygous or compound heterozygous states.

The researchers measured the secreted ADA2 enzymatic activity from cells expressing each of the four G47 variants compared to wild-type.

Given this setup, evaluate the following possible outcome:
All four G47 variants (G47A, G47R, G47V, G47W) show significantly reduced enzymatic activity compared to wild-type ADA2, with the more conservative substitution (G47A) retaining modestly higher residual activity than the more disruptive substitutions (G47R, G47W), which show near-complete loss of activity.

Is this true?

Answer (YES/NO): NO